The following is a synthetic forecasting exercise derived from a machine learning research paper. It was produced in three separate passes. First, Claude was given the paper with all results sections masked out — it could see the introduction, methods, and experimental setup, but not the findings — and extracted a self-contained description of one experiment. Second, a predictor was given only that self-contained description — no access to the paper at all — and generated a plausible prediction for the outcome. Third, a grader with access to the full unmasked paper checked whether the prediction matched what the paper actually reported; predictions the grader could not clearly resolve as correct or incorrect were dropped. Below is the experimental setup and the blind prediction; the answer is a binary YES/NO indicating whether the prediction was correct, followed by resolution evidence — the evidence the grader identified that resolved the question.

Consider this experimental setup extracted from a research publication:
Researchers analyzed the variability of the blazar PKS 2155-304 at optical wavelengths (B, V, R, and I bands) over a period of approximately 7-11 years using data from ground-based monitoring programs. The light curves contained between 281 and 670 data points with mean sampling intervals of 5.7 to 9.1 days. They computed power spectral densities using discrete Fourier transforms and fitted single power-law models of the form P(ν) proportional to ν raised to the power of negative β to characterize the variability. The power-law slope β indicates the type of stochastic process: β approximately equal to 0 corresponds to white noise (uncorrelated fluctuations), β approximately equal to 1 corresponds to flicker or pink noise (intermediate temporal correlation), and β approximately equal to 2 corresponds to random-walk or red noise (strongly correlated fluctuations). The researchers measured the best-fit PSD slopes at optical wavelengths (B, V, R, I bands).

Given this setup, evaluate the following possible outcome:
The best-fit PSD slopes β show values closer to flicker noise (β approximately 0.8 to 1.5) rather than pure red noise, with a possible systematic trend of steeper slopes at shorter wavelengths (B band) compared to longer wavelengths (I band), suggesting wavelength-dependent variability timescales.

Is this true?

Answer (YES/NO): NO